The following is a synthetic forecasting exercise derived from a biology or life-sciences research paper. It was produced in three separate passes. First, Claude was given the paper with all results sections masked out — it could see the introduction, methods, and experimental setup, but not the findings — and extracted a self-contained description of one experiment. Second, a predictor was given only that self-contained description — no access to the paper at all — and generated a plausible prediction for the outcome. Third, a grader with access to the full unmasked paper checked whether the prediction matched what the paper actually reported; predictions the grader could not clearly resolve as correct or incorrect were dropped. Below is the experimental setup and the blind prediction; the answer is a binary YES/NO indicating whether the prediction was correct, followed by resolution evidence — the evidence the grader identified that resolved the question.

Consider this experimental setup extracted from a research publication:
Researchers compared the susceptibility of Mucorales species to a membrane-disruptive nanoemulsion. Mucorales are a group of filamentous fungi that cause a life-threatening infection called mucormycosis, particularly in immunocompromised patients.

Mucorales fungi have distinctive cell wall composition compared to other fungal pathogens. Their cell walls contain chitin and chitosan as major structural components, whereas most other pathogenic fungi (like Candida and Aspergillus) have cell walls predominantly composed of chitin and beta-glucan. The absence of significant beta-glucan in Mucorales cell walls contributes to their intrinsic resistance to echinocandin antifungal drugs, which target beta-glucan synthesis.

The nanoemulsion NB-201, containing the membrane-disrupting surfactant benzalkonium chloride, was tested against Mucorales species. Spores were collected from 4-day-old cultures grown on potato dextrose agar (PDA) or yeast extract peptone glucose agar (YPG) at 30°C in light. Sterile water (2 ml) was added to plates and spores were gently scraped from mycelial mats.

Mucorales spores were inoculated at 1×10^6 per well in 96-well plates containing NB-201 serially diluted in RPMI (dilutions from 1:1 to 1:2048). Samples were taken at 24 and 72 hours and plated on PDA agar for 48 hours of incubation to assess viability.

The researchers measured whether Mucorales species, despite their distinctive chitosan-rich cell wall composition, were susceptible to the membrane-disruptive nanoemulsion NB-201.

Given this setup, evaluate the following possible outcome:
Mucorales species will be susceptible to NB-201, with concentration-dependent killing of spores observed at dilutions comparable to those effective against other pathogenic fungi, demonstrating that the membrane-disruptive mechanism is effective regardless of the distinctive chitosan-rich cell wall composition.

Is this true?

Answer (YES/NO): YES